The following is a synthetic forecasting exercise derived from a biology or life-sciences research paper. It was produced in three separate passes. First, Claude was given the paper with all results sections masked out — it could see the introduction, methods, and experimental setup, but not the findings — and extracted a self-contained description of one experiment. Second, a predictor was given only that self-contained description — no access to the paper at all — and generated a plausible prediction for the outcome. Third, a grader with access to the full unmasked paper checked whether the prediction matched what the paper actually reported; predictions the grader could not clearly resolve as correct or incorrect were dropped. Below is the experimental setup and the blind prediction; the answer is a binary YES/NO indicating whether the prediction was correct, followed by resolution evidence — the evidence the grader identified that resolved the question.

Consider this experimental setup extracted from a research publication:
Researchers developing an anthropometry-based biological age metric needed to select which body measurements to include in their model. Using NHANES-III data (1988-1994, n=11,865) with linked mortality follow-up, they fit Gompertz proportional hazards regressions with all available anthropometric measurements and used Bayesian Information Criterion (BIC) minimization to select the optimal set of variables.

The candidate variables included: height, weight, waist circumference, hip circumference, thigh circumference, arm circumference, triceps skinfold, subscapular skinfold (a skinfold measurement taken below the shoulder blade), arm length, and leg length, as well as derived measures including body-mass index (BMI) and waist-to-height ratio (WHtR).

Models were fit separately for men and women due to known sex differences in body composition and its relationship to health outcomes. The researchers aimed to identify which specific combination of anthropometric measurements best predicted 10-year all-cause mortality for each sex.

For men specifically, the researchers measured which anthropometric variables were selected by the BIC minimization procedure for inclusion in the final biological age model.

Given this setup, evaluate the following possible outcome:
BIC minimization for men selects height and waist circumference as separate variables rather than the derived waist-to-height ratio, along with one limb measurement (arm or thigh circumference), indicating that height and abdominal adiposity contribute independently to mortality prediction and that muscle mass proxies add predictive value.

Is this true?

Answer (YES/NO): NO